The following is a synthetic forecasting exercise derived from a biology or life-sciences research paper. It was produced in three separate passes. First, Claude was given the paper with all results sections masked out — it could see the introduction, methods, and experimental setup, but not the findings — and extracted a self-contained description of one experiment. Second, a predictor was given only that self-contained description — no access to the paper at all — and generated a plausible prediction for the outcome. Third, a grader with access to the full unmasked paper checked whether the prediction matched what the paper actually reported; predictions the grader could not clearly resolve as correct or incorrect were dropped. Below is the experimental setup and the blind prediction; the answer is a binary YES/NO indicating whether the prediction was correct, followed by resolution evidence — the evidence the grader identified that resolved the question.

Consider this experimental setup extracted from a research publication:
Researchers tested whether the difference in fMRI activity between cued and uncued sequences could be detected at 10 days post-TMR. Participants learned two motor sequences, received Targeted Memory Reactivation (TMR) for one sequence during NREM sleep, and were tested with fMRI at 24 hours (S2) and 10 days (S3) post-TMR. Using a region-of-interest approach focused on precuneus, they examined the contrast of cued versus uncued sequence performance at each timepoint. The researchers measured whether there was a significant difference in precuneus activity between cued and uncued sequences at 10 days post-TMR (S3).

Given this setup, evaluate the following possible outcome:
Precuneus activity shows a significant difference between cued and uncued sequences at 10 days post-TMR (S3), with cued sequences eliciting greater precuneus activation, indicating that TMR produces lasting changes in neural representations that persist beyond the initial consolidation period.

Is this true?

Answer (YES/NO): NO